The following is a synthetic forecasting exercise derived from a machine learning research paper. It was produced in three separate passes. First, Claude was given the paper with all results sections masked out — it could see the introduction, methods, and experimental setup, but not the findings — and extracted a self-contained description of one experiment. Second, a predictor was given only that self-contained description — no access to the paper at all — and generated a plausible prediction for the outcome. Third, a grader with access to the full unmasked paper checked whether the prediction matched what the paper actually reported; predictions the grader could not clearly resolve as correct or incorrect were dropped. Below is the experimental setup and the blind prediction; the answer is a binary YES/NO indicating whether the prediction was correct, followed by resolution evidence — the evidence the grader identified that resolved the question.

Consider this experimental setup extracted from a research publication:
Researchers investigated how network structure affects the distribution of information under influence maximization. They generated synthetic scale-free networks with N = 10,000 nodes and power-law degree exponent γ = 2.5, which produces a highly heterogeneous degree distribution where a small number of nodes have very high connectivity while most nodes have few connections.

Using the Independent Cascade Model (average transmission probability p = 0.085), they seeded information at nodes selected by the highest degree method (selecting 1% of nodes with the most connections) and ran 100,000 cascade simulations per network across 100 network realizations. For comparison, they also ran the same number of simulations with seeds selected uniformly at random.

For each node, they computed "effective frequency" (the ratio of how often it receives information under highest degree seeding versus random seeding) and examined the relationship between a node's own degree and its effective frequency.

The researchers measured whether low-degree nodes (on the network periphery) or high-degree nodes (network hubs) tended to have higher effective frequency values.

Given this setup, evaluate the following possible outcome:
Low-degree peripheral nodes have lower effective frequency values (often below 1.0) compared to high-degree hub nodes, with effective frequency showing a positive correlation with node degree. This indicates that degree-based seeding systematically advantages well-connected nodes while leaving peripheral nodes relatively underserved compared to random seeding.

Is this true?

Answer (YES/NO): YES